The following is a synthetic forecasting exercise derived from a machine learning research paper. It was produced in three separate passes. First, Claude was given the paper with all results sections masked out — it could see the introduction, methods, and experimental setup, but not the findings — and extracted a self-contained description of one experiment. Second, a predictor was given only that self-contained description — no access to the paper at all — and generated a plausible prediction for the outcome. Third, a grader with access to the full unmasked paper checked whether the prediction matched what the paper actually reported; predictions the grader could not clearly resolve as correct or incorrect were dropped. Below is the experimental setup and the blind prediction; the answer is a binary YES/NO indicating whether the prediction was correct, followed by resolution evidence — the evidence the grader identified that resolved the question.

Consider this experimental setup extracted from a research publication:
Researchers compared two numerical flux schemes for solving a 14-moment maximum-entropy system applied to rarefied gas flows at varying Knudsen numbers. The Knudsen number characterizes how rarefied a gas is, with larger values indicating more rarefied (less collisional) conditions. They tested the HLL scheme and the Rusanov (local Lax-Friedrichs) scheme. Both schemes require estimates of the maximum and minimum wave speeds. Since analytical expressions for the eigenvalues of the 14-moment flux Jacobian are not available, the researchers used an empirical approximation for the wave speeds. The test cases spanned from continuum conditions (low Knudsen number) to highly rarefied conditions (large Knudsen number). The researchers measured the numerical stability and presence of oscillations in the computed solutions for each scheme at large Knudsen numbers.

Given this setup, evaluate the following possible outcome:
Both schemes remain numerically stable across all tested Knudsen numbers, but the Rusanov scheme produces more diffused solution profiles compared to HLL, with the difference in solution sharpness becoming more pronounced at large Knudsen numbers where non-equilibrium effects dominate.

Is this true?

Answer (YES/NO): NO